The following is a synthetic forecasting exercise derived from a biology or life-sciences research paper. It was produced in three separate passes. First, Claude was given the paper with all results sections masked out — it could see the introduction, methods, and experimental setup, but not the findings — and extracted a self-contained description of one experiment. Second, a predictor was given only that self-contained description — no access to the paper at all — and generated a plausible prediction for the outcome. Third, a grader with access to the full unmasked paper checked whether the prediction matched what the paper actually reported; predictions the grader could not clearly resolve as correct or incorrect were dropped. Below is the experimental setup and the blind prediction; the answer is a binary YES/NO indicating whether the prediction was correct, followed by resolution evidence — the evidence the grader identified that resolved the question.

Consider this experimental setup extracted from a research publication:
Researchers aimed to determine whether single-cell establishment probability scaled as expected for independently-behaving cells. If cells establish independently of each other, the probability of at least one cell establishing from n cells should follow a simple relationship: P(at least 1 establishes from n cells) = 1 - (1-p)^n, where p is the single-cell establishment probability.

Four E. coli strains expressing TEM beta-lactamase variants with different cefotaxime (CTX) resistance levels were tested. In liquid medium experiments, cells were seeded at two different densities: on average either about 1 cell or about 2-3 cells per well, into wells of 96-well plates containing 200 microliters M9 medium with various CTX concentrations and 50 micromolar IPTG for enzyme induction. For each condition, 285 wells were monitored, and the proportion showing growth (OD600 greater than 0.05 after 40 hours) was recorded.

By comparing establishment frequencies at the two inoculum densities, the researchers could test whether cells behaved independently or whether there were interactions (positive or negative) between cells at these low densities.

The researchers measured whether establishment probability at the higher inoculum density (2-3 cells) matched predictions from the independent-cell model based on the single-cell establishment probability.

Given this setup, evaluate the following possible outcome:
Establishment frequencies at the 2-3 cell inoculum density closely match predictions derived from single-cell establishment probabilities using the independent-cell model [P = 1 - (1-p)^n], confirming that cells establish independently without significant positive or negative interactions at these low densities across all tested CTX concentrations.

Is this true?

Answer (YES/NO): YES